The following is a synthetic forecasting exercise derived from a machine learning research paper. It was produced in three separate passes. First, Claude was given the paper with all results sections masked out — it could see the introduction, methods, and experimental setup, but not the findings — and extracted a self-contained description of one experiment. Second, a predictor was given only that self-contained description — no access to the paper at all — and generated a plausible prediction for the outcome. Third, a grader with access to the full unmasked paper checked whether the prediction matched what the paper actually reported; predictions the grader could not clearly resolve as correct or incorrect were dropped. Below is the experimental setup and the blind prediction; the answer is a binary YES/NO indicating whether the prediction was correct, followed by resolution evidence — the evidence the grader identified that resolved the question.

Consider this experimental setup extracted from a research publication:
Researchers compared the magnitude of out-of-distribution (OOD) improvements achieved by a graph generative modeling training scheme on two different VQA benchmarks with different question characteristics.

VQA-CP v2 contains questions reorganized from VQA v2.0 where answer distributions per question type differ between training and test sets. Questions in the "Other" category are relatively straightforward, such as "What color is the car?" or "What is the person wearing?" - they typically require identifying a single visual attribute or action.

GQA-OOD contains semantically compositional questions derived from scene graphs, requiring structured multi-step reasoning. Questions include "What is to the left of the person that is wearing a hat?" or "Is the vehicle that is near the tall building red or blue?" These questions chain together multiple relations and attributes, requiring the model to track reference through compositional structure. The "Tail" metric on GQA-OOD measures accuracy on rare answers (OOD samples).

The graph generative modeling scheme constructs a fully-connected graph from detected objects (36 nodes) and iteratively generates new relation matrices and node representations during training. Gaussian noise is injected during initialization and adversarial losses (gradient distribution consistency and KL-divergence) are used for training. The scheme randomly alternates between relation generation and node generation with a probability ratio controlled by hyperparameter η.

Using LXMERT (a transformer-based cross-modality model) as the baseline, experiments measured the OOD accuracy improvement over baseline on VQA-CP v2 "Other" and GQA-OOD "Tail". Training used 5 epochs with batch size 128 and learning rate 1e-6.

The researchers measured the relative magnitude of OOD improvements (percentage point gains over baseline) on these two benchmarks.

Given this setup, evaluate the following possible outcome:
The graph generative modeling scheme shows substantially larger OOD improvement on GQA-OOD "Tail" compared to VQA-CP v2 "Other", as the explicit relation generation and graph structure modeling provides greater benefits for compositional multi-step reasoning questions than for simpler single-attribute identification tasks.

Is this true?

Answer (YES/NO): NO